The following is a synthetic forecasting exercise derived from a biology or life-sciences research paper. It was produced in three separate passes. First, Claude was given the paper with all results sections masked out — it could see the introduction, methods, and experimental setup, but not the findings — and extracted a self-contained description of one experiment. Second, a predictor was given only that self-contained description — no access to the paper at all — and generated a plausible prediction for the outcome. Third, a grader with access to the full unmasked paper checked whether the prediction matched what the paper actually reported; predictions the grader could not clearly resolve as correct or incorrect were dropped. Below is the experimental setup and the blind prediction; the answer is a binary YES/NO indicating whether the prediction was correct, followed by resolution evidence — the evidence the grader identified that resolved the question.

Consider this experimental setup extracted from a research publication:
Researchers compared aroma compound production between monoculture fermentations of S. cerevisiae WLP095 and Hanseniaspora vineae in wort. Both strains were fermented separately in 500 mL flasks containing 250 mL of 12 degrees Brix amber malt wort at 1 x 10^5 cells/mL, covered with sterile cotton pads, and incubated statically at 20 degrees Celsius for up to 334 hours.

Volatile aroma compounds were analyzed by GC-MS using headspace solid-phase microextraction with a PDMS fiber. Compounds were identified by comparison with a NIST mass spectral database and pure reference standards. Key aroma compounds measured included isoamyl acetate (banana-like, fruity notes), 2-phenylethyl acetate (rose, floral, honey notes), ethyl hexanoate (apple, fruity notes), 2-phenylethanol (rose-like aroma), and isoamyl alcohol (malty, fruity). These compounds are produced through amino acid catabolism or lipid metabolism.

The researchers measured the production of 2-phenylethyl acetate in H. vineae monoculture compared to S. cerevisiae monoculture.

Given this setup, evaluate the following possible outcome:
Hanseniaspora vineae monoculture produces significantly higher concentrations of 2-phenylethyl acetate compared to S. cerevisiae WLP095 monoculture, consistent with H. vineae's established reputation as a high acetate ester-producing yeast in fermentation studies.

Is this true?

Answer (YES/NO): YES